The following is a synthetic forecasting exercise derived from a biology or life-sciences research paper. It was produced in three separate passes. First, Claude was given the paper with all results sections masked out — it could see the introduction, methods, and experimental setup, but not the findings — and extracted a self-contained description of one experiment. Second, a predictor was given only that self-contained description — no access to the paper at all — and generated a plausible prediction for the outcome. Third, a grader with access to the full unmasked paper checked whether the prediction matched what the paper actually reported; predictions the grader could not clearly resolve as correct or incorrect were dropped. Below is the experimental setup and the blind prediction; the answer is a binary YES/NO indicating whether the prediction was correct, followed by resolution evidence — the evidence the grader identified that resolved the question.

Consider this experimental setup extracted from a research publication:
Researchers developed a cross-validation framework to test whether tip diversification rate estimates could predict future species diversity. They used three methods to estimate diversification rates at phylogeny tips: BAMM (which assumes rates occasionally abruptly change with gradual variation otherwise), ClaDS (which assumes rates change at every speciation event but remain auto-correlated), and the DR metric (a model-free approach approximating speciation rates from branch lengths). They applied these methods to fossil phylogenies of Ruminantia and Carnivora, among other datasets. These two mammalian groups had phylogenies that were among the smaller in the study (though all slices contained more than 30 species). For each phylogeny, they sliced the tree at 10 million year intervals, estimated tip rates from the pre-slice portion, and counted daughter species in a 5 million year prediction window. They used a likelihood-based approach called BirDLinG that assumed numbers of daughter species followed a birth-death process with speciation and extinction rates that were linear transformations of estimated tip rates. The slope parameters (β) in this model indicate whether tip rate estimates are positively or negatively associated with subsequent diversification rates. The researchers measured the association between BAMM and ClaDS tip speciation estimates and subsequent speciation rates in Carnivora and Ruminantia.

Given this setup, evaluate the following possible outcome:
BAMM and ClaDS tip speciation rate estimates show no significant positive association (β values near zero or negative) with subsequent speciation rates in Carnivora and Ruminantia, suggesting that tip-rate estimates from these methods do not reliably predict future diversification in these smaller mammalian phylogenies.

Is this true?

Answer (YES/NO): YES